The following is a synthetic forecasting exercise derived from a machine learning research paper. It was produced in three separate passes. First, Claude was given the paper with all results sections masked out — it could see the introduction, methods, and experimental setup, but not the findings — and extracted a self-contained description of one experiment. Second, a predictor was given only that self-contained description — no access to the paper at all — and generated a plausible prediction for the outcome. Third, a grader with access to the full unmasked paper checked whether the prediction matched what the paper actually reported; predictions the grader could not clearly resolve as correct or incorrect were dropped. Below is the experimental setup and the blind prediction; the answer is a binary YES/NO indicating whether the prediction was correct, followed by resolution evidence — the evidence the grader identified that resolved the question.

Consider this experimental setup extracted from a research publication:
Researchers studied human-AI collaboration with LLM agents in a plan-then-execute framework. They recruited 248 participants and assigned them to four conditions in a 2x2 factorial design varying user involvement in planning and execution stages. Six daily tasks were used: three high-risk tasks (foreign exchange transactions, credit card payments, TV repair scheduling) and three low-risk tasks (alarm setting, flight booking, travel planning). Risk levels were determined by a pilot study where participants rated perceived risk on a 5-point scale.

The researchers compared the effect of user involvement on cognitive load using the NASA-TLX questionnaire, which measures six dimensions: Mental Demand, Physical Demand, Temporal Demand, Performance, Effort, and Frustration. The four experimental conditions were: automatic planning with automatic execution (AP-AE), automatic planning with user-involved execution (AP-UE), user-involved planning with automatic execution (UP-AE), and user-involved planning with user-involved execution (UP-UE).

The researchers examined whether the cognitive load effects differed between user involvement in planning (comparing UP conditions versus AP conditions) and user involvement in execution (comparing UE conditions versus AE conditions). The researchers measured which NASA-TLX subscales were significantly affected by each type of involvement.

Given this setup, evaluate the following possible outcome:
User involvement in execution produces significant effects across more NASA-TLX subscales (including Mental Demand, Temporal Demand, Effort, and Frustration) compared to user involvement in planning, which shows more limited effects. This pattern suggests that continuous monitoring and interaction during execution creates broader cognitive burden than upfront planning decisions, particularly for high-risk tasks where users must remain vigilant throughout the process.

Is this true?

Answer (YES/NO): NO